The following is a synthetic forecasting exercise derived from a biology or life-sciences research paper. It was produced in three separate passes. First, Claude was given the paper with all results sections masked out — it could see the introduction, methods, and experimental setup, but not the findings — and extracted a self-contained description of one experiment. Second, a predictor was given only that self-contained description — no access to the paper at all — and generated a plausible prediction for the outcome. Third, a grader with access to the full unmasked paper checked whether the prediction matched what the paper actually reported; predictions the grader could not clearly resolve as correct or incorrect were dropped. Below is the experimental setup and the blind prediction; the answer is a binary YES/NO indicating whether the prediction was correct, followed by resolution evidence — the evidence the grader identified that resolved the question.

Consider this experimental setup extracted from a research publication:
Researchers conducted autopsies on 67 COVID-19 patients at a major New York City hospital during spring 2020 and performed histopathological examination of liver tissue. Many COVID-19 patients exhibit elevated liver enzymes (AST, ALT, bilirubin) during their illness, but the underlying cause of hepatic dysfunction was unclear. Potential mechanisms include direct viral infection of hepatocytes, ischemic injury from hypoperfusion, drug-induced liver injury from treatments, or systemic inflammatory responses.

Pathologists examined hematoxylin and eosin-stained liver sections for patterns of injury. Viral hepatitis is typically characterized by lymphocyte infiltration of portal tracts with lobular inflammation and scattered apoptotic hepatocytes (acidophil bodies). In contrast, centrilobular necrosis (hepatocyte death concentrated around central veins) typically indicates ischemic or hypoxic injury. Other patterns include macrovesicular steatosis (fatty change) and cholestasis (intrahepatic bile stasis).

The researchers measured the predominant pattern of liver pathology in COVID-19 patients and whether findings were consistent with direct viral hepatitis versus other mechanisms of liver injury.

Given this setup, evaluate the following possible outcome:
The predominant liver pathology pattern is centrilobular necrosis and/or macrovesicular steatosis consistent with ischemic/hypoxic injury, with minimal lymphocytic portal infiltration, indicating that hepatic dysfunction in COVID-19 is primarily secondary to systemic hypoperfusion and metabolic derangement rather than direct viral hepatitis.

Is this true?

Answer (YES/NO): YES